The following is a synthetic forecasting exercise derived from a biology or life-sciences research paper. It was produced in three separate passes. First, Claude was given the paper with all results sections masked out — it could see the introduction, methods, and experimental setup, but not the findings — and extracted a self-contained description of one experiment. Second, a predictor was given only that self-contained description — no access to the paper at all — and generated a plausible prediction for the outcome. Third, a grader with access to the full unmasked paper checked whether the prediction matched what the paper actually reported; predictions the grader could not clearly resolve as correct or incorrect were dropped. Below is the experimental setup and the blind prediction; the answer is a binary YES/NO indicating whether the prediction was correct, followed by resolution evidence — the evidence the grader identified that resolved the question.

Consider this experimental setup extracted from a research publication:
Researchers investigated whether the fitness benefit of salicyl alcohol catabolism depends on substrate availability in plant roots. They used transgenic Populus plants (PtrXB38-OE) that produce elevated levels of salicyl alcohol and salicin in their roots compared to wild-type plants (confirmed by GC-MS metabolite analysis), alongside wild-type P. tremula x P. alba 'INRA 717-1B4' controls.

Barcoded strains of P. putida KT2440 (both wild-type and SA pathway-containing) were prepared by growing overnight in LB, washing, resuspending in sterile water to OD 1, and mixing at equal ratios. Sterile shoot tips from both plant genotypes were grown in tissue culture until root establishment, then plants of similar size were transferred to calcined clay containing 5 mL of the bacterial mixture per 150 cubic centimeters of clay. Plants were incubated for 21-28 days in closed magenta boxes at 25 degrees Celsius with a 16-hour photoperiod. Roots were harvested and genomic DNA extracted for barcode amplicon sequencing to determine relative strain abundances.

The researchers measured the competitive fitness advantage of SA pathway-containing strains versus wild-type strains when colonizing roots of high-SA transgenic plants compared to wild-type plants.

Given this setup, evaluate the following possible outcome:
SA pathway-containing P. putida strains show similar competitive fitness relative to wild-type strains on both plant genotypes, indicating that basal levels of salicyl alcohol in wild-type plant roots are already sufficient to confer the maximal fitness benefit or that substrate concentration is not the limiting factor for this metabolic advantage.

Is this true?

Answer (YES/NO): NO